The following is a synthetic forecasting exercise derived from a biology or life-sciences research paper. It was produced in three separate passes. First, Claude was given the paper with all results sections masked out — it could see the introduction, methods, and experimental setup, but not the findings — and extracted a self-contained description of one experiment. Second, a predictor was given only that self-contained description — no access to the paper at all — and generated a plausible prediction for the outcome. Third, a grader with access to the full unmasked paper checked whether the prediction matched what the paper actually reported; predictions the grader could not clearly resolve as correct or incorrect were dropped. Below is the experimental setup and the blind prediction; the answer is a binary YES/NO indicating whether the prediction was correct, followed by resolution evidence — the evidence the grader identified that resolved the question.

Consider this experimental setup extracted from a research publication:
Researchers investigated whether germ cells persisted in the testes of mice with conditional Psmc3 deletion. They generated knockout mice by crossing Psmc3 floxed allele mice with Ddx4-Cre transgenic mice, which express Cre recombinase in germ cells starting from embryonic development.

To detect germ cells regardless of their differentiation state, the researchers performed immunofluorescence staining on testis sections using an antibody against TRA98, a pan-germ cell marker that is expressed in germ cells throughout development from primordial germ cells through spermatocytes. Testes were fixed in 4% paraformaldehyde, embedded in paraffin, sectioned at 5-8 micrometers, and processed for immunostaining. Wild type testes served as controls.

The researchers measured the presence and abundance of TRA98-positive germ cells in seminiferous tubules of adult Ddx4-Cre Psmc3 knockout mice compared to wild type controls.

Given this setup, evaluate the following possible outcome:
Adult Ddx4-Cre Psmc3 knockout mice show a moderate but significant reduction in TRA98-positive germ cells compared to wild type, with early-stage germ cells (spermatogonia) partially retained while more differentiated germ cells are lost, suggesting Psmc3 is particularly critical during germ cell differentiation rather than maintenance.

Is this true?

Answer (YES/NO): NO